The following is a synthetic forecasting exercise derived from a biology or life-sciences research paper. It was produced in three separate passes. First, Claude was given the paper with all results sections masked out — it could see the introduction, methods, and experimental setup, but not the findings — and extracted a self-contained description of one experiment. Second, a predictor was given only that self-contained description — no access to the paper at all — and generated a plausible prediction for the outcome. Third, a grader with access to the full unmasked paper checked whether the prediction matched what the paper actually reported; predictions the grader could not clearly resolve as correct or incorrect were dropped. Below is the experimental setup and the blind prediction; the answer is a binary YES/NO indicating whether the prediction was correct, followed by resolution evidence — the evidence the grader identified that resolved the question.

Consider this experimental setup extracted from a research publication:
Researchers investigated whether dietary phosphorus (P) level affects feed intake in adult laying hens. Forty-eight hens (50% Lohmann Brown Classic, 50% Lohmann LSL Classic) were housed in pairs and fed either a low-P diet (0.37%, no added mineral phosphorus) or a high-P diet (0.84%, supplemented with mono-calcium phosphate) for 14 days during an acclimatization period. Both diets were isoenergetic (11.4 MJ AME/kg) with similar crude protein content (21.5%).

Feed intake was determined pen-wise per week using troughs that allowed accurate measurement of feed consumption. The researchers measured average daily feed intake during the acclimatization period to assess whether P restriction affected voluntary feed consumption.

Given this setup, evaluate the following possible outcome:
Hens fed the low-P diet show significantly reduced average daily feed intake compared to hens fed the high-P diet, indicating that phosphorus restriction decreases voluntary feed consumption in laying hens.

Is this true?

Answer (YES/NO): NO